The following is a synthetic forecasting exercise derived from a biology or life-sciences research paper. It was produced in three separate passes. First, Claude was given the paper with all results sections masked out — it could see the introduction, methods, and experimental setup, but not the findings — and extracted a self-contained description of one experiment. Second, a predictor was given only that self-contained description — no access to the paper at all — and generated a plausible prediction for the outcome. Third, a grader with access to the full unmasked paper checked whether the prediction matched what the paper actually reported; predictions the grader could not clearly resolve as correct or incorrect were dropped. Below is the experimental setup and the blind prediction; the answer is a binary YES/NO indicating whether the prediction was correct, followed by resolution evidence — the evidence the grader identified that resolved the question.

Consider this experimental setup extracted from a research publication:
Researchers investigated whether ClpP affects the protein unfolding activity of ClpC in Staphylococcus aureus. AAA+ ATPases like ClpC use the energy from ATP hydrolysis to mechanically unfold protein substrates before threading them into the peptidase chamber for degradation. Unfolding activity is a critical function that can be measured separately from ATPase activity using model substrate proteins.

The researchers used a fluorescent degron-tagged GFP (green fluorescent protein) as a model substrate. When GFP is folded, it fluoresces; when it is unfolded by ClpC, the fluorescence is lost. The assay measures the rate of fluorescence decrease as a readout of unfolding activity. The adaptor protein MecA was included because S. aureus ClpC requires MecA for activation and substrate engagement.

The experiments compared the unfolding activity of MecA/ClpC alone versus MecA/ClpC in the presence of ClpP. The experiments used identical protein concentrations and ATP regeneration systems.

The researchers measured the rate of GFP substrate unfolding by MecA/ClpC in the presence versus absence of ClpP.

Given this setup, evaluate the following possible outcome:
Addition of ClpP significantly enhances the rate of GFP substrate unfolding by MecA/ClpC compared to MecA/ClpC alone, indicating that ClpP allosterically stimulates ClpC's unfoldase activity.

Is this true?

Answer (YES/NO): YES